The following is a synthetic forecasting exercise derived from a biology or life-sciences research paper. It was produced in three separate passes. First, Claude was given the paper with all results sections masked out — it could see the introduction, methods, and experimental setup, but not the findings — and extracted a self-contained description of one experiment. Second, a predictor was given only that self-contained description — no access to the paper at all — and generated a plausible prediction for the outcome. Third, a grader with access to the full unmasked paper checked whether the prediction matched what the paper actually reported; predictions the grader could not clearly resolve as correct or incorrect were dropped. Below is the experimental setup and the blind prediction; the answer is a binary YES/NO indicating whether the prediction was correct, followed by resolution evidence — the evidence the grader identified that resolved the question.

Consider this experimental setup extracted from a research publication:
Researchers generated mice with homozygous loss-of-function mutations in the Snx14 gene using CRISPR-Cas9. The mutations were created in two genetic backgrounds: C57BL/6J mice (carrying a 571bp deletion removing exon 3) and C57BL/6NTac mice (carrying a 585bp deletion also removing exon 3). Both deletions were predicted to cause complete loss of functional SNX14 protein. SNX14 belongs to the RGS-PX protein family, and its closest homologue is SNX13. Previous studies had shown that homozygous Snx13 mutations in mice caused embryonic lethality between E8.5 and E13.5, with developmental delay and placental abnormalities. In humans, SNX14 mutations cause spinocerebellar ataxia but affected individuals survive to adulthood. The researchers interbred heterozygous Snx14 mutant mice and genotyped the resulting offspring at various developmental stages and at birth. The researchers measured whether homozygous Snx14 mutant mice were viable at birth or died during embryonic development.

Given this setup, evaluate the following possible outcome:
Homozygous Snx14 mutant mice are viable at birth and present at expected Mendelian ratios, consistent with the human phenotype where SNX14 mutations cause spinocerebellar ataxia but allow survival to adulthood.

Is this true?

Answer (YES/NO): NO